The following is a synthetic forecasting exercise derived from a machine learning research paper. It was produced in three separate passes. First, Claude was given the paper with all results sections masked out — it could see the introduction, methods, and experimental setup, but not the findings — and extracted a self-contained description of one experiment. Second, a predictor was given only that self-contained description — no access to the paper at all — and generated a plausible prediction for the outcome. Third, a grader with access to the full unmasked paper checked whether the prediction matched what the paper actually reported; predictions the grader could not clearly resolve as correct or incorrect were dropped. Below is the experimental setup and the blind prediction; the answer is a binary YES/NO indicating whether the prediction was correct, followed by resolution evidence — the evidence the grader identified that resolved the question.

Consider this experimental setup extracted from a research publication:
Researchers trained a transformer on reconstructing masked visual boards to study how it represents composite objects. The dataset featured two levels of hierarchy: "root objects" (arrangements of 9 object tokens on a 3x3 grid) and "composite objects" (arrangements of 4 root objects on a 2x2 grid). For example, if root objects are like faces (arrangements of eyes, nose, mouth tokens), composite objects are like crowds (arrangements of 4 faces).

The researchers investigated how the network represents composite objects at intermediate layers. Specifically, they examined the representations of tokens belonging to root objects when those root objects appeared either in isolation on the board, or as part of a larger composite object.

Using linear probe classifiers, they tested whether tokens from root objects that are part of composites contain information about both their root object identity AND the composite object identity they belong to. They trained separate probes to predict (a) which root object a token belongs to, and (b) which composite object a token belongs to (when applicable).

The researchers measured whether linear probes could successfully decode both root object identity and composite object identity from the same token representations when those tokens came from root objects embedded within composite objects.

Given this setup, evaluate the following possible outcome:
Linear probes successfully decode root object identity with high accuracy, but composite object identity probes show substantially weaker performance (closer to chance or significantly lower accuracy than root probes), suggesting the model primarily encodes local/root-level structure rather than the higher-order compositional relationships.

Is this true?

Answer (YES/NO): NO